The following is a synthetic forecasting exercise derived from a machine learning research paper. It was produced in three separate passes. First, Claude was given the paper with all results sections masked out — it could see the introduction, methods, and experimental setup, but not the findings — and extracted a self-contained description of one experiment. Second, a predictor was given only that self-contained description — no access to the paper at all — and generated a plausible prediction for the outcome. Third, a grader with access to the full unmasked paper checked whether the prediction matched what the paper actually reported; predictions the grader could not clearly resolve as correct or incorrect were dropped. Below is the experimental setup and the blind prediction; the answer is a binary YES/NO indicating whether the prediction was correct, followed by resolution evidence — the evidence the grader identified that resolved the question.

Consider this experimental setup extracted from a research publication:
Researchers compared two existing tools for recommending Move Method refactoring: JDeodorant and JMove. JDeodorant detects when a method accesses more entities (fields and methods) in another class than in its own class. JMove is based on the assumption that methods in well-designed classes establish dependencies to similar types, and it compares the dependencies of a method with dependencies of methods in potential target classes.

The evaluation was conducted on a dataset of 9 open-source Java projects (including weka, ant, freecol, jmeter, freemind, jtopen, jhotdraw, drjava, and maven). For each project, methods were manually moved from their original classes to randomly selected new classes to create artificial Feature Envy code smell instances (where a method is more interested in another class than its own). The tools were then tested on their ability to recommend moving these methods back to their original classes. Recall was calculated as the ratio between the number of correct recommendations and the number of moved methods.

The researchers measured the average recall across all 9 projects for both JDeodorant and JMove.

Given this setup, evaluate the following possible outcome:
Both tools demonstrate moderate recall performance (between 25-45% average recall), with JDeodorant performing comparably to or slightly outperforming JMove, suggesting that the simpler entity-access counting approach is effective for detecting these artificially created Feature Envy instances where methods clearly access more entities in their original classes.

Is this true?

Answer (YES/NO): NO